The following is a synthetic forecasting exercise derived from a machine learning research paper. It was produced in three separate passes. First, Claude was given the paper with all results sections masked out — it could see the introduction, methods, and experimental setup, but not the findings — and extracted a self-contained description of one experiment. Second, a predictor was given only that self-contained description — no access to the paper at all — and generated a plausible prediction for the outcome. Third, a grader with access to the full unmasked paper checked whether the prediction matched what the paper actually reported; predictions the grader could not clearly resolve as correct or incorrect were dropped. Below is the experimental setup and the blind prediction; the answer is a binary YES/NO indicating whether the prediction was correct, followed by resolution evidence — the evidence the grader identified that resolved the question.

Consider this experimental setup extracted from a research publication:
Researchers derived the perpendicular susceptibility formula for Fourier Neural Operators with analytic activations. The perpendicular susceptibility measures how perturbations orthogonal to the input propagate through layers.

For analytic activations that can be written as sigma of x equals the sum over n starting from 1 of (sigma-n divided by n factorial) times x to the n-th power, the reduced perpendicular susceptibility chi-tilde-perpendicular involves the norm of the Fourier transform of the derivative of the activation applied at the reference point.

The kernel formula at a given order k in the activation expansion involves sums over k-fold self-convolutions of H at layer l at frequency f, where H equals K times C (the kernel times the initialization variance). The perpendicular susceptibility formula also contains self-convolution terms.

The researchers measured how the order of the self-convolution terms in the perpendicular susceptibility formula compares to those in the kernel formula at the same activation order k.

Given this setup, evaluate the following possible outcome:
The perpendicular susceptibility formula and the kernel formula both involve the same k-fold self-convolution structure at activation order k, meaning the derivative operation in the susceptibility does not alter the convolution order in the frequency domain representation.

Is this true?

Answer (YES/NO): NO